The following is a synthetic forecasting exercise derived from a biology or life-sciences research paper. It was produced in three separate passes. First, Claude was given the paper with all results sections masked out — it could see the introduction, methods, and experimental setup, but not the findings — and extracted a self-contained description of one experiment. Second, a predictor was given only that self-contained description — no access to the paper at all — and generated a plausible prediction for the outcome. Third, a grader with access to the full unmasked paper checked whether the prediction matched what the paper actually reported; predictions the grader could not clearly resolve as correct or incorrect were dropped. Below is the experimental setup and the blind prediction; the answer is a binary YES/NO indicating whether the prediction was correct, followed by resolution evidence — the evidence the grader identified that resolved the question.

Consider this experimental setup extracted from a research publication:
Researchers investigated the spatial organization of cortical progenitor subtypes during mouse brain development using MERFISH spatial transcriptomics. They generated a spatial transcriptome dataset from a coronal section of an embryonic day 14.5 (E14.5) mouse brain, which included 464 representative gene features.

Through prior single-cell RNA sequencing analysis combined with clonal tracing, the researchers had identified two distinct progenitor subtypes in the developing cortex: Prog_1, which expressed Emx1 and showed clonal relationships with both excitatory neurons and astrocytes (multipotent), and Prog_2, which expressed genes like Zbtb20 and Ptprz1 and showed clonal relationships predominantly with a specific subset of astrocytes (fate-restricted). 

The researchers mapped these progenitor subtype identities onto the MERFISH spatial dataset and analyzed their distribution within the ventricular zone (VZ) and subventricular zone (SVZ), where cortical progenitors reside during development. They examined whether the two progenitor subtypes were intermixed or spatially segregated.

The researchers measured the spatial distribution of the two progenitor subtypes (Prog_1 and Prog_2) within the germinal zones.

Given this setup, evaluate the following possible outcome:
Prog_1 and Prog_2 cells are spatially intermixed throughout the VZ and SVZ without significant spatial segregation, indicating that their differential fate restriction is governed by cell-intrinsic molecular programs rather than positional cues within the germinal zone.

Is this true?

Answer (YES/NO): NO